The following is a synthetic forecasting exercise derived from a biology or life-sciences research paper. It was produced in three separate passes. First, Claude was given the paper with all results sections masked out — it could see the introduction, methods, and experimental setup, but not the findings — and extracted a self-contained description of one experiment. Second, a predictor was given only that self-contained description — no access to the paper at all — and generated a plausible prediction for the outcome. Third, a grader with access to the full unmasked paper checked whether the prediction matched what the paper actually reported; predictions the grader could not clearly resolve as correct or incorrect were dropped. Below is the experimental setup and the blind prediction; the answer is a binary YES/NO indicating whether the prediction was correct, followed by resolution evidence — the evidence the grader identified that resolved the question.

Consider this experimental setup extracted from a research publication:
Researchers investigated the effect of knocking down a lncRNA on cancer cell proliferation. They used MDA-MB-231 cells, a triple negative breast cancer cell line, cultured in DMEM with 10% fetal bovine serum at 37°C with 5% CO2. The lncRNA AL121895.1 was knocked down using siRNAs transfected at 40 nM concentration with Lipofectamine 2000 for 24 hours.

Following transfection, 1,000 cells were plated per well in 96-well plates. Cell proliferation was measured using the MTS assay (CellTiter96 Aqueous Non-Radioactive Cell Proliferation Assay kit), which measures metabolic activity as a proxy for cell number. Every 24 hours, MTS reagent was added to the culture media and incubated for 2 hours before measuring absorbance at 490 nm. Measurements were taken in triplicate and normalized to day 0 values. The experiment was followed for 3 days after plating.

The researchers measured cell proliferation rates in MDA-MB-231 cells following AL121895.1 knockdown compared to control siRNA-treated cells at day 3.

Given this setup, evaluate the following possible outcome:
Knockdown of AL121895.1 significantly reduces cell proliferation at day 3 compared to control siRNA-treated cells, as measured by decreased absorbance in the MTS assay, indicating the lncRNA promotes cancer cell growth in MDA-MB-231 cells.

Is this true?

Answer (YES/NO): YES